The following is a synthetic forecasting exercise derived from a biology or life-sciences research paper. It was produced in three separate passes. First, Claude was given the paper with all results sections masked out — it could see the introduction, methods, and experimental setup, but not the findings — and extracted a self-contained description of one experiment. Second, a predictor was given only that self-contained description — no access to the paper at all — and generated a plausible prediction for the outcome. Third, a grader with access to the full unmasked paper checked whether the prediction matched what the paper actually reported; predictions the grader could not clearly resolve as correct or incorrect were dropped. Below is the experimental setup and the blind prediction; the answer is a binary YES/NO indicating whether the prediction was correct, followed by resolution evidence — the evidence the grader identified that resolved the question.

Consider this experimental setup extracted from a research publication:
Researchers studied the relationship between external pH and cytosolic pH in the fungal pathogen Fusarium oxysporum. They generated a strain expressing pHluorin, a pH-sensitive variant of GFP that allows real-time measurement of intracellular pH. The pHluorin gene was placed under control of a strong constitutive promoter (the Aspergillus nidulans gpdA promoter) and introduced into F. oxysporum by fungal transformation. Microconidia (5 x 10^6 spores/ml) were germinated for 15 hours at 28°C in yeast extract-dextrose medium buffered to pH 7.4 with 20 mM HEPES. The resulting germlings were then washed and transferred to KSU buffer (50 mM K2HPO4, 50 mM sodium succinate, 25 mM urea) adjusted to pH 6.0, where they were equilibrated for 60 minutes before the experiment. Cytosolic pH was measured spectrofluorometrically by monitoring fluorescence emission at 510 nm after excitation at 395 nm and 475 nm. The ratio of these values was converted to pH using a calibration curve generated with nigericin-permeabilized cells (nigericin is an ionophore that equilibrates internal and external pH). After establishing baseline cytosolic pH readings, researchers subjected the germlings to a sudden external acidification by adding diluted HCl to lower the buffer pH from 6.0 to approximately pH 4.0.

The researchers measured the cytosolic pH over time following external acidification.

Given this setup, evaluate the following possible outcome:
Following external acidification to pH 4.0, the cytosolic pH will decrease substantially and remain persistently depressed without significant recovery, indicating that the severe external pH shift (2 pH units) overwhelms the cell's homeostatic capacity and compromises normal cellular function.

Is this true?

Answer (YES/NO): NO